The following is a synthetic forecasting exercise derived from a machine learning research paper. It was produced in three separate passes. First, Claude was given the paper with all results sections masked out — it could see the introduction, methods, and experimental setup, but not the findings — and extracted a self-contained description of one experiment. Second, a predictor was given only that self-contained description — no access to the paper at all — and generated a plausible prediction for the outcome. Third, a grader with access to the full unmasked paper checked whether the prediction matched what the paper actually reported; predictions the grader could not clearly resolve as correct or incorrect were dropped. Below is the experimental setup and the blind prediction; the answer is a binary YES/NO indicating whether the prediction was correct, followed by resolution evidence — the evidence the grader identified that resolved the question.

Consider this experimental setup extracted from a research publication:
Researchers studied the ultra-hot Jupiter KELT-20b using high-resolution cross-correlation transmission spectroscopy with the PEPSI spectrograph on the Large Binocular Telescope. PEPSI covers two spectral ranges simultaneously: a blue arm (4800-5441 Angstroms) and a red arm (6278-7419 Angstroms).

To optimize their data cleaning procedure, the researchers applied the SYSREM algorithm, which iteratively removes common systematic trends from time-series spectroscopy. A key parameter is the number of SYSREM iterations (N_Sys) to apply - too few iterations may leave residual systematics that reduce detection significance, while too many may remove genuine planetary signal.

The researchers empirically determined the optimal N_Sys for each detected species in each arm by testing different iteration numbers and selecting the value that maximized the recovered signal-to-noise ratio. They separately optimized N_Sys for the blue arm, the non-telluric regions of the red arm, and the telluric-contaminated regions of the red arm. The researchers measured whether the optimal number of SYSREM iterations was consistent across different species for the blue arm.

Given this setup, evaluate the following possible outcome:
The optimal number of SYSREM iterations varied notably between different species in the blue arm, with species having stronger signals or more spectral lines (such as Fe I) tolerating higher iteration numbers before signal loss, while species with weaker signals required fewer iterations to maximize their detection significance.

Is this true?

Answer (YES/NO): NO